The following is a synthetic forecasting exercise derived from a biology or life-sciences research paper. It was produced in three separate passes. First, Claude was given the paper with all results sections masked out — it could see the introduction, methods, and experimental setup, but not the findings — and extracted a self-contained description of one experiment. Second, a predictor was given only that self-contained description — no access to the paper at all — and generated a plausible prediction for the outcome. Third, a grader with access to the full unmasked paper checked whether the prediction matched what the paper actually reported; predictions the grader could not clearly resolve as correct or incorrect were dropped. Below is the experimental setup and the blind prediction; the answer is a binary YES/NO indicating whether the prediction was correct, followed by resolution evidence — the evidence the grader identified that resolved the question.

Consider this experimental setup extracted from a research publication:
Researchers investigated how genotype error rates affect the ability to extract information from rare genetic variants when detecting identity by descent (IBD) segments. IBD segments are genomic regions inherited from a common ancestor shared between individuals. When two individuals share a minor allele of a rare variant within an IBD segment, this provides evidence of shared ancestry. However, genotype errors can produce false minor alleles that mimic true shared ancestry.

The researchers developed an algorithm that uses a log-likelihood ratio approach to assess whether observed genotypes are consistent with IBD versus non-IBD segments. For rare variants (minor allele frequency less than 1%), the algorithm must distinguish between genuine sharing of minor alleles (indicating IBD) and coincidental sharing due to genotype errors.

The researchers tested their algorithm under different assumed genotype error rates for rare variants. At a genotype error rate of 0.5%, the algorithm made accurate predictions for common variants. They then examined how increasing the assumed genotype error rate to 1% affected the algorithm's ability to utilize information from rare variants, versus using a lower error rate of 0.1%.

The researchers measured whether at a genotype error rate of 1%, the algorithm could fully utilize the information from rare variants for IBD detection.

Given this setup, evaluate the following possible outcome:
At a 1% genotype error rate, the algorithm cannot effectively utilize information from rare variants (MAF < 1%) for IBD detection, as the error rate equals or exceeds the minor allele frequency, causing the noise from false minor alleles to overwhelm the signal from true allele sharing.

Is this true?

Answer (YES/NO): YES